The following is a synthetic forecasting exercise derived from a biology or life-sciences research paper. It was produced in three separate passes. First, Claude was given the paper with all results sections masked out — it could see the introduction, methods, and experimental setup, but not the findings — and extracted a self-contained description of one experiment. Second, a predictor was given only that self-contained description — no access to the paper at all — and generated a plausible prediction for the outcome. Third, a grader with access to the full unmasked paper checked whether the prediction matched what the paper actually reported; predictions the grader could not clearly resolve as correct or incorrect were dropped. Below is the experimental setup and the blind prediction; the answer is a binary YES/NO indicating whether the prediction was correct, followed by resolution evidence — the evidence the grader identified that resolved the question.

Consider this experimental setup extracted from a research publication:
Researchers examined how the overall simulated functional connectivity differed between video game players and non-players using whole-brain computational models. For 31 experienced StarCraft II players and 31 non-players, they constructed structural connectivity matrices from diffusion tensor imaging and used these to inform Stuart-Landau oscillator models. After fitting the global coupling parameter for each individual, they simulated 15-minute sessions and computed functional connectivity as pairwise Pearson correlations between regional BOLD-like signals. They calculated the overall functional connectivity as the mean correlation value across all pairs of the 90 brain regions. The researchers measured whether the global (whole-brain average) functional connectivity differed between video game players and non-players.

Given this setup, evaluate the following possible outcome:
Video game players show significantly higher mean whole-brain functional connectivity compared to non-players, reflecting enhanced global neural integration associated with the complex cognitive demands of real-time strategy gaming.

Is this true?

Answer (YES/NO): NO